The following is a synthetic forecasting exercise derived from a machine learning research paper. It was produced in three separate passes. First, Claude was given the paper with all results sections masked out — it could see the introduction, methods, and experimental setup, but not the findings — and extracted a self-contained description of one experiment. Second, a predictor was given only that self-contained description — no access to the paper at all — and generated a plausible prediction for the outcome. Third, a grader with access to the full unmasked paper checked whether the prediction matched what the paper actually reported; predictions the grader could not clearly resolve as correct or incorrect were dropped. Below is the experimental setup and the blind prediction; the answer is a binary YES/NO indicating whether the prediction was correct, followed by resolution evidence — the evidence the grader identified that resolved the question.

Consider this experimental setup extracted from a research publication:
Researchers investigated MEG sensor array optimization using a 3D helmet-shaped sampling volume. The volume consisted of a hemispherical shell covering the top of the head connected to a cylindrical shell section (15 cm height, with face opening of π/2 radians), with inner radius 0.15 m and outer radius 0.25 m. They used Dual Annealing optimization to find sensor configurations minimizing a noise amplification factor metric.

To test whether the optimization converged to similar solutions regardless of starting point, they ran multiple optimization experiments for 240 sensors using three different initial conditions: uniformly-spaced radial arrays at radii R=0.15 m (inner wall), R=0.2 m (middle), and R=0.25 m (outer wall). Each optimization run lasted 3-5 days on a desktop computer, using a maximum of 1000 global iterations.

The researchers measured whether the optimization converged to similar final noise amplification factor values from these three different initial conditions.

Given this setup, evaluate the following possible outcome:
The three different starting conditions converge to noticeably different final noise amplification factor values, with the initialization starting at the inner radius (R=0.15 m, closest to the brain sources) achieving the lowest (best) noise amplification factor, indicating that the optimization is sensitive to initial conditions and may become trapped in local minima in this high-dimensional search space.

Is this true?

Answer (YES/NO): NO